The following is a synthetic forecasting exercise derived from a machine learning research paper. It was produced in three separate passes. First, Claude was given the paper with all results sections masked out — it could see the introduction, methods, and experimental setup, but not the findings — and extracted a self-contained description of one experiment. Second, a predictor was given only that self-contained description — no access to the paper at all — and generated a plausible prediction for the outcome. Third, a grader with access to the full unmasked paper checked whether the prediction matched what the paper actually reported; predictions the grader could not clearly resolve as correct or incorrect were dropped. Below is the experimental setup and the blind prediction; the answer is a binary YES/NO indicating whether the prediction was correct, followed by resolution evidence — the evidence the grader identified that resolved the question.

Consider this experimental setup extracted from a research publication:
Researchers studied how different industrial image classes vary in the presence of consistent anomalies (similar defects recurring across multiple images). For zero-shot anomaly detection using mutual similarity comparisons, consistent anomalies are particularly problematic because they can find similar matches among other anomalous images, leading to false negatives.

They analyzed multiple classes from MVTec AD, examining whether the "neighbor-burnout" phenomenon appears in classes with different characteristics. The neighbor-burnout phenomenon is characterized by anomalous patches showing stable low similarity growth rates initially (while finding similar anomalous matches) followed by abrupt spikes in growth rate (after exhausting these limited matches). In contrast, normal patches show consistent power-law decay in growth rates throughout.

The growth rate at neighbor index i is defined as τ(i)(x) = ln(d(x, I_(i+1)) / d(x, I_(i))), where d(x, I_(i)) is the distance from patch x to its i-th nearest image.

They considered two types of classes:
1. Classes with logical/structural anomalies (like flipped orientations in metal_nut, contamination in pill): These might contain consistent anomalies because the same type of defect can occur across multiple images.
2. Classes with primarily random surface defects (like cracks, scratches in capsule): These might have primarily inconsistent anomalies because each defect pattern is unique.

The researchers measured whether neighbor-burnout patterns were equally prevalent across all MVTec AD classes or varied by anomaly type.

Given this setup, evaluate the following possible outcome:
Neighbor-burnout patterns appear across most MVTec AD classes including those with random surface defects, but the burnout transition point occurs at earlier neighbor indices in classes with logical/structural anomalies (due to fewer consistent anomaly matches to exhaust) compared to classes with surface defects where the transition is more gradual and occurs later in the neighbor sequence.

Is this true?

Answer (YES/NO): NO